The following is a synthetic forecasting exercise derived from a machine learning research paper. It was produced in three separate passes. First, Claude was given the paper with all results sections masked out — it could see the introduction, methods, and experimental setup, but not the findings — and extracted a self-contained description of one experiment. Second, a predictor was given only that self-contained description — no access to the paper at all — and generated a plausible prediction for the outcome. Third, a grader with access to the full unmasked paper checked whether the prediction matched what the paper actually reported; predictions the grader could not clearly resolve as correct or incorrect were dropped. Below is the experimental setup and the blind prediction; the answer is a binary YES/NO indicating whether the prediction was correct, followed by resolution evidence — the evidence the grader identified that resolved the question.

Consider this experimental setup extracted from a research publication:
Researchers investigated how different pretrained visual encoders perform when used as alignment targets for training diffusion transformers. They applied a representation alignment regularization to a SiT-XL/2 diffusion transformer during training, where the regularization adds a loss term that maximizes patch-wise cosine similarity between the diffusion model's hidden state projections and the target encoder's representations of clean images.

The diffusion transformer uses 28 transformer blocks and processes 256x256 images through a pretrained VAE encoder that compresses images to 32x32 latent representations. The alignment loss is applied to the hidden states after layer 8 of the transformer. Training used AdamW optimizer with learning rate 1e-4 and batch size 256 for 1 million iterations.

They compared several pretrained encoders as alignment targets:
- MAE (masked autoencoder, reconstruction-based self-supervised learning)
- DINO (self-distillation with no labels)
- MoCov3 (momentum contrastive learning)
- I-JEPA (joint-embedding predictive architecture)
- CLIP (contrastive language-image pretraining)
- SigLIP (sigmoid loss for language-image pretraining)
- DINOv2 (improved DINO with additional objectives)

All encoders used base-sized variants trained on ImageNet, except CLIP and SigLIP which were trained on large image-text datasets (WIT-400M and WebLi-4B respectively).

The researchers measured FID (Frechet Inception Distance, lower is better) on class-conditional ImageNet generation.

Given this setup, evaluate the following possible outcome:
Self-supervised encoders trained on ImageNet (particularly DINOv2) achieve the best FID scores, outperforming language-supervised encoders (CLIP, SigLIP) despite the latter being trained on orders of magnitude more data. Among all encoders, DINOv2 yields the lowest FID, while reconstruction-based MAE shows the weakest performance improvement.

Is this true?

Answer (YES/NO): YES